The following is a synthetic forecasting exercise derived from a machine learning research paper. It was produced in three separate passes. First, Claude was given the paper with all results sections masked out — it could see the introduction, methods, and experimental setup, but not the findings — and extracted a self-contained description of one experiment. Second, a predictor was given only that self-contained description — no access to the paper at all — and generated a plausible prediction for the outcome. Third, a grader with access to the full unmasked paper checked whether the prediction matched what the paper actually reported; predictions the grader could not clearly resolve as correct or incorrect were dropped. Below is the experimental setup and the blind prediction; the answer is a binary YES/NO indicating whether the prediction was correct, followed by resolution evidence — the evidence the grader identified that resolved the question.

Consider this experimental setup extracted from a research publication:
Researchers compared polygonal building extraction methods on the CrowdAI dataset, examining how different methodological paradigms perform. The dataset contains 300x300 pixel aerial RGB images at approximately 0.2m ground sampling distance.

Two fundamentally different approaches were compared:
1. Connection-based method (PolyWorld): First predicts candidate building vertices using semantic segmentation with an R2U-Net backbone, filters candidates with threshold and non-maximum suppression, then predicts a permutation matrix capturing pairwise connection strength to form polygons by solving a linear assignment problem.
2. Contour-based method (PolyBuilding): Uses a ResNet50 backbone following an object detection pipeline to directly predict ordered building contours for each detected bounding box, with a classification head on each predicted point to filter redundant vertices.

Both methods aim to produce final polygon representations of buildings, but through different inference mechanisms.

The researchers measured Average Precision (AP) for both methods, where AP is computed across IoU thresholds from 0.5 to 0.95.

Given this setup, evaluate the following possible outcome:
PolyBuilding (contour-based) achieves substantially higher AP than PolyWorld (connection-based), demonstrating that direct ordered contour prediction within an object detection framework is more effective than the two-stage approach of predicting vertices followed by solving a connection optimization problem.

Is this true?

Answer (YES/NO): YES